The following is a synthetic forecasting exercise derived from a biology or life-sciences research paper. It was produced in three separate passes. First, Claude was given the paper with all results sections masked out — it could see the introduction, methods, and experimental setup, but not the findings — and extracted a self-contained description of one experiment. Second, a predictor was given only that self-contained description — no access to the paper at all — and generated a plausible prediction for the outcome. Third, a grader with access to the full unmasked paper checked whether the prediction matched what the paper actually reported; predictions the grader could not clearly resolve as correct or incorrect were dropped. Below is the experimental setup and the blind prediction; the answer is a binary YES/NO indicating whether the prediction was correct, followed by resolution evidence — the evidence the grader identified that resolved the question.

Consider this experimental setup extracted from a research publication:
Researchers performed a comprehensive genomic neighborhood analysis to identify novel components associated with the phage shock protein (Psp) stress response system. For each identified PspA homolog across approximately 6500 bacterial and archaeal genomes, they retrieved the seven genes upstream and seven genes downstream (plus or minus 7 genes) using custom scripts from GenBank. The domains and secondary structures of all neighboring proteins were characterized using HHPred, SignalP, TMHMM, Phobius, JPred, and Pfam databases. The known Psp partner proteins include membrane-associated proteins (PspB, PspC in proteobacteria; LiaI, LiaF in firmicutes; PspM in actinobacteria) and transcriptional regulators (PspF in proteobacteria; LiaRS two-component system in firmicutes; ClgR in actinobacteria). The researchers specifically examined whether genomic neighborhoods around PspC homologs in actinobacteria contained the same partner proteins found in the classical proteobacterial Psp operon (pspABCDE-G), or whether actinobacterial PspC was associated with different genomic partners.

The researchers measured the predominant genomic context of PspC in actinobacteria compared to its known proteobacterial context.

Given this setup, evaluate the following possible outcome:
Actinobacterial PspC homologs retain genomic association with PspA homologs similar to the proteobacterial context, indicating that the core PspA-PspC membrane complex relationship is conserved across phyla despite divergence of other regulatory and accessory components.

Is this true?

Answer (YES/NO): NO